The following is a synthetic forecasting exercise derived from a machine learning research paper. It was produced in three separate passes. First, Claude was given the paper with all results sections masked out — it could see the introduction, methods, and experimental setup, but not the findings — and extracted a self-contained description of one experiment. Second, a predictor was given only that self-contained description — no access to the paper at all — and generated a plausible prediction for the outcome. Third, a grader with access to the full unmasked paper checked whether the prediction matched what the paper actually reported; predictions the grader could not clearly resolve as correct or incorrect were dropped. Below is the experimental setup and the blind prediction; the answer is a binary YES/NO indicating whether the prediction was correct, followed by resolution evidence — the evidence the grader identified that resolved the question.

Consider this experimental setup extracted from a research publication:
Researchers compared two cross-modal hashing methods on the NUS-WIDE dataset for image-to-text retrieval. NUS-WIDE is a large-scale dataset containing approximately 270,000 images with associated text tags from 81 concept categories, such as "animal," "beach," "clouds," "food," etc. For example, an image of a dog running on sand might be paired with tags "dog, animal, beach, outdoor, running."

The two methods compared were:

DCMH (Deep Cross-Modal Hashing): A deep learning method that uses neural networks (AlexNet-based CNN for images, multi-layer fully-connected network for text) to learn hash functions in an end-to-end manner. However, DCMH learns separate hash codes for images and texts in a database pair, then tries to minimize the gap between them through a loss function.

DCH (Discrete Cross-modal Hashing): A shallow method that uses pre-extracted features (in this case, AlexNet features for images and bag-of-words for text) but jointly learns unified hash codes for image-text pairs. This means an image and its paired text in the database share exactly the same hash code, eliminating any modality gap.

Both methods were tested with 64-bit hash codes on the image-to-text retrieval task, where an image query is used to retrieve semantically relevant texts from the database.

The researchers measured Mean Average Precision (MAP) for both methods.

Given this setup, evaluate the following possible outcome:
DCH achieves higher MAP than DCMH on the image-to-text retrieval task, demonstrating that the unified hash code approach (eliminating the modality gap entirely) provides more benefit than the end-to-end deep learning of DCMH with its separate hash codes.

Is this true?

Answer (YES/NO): YES